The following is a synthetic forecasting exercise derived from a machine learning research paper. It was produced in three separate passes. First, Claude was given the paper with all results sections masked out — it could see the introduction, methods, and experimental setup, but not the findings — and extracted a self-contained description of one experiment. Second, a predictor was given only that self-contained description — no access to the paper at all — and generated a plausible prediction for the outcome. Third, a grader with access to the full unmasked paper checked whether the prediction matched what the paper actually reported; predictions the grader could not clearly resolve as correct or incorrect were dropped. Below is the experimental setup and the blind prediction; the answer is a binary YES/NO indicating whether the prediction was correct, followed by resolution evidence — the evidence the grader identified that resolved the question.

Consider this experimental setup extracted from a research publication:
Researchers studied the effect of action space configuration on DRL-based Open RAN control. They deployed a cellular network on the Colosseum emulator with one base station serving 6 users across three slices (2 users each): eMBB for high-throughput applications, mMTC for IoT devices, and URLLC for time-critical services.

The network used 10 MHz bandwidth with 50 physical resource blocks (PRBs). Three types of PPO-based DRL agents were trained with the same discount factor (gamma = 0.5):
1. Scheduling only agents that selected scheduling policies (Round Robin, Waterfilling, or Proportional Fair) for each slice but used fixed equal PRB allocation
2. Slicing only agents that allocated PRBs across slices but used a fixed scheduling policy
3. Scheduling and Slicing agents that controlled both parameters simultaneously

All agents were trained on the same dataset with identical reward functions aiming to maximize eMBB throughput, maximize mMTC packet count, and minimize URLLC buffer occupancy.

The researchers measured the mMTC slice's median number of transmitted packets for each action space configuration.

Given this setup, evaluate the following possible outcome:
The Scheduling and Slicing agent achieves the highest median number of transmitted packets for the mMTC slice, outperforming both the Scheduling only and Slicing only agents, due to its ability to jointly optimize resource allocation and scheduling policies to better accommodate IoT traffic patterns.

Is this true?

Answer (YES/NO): NO